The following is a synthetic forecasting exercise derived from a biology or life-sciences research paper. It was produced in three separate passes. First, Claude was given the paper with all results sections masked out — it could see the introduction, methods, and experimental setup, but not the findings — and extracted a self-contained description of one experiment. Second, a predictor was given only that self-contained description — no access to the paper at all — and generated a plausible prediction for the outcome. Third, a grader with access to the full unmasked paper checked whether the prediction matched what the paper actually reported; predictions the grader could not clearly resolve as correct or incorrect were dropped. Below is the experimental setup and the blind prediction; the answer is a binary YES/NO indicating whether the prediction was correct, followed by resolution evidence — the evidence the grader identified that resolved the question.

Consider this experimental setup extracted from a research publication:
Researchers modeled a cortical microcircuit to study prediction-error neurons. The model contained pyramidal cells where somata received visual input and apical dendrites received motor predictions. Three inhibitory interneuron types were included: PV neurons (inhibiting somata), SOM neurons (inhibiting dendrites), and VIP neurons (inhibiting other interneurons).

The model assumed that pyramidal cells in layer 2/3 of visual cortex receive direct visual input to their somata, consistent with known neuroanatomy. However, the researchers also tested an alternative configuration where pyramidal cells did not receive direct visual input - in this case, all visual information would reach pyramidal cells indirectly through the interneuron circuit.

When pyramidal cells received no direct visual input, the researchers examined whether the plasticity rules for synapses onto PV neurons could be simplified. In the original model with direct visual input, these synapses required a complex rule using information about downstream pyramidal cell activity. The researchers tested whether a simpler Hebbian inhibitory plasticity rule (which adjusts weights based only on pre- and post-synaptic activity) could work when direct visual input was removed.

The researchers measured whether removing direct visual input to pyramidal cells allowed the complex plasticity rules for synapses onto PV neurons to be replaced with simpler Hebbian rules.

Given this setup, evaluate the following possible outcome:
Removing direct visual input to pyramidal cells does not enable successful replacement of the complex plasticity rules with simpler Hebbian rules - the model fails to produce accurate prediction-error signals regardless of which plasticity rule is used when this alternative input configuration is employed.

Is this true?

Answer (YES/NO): NO